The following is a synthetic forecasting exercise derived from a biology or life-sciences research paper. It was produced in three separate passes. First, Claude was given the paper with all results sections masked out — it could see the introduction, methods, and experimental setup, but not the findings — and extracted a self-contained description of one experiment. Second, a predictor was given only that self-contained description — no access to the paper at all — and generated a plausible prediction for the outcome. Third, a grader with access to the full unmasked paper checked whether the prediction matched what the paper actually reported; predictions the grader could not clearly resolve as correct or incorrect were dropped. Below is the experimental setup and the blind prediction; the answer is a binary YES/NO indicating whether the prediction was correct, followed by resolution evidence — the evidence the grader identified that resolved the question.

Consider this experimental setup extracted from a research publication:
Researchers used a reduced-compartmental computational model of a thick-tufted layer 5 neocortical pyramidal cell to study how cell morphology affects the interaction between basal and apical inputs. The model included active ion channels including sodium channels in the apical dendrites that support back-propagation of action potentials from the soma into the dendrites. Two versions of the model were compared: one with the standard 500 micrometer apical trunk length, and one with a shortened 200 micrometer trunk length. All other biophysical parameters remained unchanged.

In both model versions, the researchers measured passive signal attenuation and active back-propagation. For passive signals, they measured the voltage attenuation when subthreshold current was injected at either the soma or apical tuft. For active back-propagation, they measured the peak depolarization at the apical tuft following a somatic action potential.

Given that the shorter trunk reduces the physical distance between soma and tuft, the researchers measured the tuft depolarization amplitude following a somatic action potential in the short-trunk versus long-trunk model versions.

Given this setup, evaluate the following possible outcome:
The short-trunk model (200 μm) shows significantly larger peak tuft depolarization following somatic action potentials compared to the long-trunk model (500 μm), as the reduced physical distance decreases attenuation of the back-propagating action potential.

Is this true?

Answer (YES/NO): NO